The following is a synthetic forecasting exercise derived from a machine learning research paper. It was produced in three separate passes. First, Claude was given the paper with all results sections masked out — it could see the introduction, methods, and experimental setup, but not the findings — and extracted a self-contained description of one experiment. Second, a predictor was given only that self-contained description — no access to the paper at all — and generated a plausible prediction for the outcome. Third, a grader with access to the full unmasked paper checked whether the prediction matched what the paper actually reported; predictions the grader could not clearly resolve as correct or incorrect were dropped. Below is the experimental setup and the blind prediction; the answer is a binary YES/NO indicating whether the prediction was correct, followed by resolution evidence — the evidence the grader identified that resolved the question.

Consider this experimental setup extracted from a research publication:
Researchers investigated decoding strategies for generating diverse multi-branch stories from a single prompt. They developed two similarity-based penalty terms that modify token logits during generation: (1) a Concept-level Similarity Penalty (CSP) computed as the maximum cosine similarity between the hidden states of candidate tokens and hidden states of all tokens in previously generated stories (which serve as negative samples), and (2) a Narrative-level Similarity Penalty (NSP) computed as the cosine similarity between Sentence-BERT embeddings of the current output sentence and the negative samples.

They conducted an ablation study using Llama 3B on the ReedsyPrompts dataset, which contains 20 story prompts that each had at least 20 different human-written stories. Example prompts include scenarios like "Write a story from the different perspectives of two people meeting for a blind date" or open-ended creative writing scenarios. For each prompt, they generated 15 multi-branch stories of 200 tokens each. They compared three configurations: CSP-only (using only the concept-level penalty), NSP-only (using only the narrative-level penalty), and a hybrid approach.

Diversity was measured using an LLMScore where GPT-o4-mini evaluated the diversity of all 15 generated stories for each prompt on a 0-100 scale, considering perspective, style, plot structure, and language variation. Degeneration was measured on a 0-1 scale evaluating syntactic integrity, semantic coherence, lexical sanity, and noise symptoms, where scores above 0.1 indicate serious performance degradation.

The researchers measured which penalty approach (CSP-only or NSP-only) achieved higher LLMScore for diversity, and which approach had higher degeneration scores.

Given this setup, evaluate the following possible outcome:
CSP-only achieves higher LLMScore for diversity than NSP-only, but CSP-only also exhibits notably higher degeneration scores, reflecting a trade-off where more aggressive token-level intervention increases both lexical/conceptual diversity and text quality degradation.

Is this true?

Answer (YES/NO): YES